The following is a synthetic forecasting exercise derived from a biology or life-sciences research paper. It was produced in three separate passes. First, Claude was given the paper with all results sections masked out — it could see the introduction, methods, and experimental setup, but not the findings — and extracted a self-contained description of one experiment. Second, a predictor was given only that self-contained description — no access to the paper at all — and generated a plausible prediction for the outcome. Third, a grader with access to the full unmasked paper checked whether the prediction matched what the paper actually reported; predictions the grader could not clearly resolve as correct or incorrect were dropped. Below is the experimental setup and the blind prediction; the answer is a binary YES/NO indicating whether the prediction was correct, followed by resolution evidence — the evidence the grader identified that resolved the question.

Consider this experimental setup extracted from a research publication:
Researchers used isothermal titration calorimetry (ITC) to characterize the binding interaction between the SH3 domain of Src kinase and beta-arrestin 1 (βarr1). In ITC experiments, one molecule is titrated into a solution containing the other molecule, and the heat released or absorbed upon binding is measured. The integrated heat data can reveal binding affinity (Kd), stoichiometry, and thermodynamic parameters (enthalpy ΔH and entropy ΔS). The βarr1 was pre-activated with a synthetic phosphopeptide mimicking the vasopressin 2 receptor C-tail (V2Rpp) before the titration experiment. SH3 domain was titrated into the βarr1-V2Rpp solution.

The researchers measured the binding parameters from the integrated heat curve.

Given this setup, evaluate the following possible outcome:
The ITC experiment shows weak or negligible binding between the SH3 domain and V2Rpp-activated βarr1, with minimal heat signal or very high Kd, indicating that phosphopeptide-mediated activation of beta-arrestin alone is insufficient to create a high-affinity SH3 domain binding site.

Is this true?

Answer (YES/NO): NO